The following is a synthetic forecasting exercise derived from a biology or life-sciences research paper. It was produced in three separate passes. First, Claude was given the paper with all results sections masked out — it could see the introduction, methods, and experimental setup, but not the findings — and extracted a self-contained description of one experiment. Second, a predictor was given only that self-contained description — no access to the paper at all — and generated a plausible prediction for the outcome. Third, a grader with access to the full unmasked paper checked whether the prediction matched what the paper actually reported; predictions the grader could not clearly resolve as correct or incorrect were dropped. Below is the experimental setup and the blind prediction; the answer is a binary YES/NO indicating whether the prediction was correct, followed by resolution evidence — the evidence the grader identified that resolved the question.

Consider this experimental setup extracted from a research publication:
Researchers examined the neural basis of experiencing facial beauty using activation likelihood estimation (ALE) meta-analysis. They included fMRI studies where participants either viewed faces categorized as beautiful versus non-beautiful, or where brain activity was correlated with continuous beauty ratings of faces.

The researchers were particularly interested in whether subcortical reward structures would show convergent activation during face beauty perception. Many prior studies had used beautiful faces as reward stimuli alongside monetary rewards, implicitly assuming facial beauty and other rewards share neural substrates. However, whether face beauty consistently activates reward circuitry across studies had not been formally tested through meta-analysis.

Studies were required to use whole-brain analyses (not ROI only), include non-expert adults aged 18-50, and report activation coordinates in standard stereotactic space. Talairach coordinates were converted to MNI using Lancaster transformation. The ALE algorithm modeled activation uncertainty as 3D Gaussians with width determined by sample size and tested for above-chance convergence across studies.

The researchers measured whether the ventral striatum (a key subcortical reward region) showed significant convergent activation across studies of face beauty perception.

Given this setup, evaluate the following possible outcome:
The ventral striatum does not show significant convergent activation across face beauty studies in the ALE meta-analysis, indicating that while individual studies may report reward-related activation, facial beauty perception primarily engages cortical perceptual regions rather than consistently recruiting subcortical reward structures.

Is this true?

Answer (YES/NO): NO